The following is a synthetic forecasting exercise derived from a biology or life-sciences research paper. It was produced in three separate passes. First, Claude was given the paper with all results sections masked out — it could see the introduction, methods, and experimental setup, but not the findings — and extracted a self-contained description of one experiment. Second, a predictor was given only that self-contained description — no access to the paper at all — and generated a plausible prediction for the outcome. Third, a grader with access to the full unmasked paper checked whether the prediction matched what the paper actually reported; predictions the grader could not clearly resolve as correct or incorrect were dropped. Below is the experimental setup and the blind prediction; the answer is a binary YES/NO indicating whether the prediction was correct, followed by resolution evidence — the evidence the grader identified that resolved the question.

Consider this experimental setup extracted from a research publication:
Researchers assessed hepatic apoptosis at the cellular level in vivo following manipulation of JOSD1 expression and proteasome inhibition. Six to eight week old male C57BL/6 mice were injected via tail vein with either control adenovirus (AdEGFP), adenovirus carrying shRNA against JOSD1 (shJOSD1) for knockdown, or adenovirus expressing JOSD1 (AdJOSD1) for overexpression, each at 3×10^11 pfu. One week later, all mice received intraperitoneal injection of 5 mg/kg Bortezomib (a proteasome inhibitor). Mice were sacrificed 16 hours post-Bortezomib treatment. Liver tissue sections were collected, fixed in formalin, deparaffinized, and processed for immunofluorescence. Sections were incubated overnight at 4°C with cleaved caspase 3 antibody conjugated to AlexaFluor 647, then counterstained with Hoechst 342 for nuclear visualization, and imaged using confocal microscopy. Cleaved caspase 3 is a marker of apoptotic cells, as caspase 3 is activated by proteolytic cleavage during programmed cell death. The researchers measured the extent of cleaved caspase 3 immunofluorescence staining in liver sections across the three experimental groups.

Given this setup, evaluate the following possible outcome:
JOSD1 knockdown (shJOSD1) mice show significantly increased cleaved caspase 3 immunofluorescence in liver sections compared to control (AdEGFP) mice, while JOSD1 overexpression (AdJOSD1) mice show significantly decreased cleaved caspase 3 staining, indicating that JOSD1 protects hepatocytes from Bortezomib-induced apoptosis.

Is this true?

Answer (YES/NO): YES